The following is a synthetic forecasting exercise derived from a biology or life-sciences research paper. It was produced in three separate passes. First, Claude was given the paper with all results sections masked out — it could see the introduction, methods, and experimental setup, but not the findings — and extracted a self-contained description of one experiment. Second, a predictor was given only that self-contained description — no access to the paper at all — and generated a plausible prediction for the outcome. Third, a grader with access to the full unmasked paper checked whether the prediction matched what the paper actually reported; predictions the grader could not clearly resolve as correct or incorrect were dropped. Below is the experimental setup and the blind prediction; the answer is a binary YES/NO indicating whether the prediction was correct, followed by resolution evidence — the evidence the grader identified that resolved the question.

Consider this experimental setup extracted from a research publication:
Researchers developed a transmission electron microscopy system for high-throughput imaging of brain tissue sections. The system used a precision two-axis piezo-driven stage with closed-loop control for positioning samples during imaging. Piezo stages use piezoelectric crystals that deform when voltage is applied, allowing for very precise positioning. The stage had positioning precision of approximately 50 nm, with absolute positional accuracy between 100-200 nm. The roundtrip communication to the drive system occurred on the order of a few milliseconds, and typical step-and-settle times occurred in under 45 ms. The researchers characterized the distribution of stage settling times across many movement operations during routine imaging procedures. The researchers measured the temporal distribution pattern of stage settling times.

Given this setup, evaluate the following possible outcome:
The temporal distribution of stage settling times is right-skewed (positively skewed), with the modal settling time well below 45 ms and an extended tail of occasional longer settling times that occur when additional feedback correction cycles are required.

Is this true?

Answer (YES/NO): NO